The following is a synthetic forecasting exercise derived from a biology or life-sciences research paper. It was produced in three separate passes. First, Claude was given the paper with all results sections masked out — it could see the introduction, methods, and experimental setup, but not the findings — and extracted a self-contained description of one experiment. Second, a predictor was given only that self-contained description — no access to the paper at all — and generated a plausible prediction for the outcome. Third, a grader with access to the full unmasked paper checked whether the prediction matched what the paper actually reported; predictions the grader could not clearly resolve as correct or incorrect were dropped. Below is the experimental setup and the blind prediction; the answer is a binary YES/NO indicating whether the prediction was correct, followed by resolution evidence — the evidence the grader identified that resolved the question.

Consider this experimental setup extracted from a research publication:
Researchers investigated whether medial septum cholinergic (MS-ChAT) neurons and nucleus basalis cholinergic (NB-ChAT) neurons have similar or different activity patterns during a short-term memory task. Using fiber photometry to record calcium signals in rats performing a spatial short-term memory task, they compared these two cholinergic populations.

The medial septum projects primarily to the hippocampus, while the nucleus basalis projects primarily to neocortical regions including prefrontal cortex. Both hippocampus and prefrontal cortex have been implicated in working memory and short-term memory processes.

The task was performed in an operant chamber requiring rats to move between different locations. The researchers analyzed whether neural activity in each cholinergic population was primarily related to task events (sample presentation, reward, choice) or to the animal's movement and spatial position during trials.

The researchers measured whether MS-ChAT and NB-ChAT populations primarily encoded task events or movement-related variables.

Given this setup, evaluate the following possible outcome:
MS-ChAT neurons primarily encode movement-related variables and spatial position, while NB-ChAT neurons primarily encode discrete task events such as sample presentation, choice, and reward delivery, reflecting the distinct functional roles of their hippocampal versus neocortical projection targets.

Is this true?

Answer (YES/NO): NO